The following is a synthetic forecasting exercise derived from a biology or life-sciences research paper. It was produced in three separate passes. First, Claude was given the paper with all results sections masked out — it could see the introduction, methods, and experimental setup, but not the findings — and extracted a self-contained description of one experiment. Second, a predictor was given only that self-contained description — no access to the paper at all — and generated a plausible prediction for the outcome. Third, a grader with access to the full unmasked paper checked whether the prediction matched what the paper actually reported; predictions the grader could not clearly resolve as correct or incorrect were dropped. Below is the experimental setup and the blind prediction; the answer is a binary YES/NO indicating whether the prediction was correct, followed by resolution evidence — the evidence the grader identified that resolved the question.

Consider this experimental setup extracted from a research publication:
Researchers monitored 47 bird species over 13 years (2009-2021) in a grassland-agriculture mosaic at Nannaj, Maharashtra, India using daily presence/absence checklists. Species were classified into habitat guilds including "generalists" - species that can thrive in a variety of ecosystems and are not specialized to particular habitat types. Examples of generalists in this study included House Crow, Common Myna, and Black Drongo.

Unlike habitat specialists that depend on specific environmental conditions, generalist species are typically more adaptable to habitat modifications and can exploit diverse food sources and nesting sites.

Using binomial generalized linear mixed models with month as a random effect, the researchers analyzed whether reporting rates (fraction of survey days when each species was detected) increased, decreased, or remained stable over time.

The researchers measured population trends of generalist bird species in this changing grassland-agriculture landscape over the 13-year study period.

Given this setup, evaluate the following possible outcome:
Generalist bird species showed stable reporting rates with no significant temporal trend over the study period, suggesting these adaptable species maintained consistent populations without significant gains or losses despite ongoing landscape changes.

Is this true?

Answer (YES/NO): NO